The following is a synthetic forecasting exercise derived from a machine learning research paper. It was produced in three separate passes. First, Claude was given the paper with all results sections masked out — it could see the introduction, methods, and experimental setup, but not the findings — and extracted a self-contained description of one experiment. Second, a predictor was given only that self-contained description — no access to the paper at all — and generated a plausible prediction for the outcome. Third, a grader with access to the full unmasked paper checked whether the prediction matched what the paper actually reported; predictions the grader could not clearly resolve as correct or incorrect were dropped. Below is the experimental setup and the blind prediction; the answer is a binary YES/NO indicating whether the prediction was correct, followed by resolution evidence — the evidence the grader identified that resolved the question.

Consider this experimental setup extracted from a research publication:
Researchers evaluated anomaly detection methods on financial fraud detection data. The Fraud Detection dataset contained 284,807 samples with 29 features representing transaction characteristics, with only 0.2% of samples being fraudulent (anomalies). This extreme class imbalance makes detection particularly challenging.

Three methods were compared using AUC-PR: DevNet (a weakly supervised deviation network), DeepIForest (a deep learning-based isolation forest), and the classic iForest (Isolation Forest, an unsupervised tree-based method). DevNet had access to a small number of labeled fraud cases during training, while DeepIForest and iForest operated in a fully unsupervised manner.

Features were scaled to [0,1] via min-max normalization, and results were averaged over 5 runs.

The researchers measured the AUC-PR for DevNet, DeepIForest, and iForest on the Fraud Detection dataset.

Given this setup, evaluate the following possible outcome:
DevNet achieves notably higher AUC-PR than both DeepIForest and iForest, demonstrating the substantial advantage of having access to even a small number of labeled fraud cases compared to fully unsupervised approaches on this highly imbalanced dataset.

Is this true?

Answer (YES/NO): YES